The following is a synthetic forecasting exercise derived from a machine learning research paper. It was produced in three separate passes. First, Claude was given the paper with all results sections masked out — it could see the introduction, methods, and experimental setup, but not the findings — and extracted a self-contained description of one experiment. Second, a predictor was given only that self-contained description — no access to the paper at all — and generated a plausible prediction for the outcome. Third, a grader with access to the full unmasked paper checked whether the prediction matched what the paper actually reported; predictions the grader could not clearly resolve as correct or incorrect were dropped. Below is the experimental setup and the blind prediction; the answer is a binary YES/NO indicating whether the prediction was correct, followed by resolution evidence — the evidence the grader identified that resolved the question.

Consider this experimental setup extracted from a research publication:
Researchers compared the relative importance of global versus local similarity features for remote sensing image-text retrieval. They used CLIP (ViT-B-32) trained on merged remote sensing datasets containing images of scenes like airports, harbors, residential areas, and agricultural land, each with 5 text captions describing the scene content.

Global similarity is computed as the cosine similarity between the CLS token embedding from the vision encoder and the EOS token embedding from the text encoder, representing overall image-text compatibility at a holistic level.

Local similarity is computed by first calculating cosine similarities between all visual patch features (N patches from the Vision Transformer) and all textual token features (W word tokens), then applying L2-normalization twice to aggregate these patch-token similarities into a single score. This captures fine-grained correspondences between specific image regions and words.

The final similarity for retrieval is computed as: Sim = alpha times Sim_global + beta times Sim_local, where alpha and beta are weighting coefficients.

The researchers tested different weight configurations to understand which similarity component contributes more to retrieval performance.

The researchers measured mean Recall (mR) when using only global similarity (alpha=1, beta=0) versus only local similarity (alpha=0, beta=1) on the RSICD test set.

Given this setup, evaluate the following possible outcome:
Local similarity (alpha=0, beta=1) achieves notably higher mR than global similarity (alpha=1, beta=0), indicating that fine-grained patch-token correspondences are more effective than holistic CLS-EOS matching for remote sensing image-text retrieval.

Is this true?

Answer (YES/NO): NO